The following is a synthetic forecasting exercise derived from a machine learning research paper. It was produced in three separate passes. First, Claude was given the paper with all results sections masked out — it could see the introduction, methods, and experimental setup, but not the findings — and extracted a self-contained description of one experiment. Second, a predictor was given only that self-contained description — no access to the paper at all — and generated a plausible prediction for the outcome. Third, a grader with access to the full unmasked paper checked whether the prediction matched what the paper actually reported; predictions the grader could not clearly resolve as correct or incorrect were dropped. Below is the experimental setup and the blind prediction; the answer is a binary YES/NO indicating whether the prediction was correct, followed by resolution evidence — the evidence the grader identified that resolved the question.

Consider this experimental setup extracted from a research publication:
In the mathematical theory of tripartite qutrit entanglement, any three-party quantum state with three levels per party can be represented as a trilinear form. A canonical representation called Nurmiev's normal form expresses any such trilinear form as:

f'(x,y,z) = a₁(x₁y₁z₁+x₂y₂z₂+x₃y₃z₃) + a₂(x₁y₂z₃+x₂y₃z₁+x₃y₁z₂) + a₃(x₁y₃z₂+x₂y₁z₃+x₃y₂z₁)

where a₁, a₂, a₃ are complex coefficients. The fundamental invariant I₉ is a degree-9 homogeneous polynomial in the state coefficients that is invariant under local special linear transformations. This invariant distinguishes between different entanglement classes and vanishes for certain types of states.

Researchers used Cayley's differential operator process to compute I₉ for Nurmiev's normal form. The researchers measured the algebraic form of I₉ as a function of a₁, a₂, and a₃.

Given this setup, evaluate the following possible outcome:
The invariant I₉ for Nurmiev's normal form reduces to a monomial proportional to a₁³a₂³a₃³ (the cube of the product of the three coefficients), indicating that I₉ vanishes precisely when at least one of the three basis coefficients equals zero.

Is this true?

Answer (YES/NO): NO